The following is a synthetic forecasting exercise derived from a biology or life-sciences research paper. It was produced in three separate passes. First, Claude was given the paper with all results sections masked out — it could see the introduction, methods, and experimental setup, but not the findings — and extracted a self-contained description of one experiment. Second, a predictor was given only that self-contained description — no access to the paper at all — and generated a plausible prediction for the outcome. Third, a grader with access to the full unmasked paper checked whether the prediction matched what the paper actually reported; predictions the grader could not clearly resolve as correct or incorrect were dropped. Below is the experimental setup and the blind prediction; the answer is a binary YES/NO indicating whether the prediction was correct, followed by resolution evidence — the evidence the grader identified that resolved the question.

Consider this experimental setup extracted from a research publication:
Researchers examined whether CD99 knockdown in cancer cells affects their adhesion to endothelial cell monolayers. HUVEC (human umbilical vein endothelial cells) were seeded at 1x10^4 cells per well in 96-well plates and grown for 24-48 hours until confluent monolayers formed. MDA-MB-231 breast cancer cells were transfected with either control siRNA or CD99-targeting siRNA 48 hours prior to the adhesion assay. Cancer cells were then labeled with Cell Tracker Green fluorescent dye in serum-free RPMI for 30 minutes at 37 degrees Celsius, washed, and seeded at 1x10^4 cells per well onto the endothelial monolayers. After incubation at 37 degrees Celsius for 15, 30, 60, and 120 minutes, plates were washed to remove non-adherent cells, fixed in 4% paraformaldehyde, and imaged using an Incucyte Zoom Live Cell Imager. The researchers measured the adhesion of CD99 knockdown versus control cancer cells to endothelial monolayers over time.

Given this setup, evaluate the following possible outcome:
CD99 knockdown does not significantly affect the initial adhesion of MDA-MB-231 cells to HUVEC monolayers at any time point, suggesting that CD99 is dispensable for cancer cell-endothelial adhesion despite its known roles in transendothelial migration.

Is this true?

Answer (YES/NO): NO